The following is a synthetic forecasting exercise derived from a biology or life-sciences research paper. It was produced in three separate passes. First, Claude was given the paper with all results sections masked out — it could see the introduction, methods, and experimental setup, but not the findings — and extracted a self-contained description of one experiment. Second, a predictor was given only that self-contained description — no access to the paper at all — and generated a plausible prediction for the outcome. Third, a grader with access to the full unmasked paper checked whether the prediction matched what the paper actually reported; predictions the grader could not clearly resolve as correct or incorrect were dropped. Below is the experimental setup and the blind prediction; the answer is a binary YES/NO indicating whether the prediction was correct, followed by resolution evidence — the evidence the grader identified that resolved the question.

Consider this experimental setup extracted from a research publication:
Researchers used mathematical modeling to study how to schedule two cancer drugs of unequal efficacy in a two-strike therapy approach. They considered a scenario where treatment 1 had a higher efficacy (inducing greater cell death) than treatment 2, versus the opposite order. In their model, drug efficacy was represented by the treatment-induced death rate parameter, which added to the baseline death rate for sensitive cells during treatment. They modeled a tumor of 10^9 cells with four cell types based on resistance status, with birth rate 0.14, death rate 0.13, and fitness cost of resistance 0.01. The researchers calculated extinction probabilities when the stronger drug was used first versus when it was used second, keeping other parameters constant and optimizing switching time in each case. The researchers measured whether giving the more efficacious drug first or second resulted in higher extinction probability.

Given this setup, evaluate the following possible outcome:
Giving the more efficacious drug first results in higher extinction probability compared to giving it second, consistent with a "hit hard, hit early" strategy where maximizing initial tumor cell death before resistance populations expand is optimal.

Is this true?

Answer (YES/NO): NO